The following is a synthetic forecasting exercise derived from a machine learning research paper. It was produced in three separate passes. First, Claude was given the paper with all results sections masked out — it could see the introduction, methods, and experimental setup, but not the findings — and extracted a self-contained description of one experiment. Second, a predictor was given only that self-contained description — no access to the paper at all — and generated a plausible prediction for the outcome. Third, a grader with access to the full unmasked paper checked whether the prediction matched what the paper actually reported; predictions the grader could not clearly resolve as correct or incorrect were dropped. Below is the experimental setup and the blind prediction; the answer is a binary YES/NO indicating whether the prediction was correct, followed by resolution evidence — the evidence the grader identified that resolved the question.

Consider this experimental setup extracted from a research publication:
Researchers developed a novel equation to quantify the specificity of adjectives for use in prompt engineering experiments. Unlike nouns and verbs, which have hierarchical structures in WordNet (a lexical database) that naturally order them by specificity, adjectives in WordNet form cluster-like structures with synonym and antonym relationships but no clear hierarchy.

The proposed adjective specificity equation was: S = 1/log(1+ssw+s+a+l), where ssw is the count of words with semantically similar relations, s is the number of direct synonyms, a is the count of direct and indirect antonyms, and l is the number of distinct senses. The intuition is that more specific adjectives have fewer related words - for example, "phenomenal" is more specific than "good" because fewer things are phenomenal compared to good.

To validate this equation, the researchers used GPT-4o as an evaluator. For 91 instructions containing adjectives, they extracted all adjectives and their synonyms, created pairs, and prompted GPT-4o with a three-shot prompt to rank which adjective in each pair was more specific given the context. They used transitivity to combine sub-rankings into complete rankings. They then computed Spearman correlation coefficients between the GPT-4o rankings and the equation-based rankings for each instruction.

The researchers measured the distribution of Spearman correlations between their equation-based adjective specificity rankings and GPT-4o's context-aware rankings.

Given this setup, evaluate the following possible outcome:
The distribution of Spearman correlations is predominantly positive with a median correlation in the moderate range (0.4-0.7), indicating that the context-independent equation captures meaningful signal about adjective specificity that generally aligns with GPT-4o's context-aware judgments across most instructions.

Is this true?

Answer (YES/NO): YES